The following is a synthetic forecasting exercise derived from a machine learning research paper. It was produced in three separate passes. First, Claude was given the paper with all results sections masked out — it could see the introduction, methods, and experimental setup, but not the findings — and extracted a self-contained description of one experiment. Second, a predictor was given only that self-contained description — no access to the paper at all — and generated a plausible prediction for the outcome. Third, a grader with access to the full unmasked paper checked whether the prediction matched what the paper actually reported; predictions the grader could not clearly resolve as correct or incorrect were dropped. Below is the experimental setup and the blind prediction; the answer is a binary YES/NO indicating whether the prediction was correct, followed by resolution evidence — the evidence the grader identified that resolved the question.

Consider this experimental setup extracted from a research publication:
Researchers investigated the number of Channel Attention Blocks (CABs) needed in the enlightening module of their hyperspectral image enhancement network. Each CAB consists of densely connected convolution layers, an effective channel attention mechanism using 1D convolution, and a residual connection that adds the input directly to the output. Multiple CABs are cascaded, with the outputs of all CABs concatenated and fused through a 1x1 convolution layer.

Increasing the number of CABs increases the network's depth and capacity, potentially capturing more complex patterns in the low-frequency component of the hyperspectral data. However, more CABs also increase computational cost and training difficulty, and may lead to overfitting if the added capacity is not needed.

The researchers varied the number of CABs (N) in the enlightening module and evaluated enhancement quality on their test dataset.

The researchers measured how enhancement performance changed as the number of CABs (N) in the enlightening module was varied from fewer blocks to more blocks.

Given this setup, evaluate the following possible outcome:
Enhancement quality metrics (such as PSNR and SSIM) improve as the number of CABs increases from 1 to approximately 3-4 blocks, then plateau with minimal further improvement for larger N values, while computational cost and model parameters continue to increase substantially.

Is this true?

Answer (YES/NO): YES